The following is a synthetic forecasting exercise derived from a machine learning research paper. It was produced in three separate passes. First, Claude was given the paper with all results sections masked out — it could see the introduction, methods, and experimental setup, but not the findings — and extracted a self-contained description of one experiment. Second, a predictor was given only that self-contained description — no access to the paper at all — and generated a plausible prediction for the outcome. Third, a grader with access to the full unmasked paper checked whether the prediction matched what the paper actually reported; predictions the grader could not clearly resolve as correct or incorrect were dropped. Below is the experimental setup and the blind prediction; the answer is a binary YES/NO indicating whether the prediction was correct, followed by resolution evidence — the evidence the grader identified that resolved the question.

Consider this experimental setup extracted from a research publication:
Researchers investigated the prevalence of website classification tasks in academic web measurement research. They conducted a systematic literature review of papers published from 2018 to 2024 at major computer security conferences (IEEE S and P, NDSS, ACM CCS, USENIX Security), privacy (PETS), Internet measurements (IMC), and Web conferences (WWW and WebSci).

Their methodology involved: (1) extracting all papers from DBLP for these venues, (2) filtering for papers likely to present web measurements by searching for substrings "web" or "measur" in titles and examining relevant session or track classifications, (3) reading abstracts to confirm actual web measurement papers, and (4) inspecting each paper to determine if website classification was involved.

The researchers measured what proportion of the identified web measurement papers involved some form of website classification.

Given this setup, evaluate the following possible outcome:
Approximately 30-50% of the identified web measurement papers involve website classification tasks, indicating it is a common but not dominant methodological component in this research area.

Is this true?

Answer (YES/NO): YES